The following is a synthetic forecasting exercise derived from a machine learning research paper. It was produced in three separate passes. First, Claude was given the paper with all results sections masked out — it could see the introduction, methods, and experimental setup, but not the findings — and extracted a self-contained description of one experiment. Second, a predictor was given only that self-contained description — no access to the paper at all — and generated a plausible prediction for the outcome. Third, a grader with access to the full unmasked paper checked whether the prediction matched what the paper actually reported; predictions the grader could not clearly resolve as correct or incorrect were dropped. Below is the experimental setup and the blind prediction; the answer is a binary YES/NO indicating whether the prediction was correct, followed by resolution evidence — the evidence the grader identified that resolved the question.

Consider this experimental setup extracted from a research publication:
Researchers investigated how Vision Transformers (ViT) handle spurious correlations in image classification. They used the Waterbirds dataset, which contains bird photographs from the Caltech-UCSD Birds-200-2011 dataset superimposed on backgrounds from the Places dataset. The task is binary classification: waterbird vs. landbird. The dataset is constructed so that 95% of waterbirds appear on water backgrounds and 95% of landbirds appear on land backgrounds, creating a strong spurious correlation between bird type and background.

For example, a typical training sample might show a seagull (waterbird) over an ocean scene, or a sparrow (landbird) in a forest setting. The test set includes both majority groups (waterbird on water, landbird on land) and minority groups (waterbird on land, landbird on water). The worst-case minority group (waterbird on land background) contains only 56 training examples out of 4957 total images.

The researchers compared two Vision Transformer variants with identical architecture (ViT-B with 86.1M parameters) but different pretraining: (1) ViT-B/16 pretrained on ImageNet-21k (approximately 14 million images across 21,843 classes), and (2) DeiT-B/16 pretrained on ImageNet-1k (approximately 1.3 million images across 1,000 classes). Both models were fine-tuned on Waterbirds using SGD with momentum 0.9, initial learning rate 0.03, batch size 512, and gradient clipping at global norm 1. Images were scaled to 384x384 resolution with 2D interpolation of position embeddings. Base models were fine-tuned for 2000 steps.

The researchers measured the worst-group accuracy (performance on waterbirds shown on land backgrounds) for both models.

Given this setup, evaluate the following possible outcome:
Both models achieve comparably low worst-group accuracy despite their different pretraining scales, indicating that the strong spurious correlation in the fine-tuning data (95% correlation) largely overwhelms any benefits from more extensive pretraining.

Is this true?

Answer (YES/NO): NO